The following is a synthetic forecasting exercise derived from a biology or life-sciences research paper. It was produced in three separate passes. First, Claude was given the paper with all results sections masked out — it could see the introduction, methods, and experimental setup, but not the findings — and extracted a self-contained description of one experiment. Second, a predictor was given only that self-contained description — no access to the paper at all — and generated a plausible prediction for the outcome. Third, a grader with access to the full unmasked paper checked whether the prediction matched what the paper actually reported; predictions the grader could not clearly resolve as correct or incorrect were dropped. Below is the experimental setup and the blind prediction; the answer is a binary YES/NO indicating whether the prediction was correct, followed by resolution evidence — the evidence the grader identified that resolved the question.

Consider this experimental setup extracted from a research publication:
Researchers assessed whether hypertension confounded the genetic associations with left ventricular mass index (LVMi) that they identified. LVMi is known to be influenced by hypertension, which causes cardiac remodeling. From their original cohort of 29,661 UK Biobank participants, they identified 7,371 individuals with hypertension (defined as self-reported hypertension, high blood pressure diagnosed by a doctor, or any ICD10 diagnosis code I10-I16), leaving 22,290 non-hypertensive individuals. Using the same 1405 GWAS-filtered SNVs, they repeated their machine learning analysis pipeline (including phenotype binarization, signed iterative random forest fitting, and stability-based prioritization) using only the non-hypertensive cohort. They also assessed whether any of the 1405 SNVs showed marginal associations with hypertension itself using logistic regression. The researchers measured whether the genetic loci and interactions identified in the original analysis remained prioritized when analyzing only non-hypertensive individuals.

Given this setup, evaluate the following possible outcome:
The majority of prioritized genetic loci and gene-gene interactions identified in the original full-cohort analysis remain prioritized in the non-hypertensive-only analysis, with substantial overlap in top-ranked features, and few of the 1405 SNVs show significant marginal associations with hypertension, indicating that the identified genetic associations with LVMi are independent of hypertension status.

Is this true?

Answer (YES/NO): YES